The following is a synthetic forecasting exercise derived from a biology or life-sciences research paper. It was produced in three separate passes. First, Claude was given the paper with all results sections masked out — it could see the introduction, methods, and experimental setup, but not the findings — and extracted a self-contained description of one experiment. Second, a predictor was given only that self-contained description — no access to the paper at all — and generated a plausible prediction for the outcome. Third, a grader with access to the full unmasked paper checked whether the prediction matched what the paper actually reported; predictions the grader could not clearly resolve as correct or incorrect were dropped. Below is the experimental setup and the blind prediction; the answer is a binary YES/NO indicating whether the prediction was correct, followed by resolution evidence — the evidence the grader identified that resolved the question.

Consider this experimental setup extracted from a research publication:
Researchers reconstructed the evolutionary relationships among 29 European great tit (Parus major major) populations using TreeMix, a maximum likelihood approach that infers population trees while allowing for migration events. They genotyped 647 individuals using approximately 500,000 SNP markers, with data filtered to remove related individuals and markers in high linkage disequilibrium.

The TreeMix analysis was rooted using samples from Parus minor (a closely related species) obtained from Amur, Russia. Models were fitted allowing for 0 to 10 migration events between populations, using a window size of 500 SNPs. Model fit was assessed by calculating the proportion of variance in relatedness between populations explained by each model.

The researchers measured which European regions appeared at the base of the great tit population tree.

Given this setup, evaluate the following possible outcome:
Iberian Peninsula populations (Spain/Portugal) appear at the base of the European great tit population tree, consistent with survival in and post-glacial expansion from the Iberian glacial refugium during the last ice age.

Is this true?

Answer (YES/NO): NO